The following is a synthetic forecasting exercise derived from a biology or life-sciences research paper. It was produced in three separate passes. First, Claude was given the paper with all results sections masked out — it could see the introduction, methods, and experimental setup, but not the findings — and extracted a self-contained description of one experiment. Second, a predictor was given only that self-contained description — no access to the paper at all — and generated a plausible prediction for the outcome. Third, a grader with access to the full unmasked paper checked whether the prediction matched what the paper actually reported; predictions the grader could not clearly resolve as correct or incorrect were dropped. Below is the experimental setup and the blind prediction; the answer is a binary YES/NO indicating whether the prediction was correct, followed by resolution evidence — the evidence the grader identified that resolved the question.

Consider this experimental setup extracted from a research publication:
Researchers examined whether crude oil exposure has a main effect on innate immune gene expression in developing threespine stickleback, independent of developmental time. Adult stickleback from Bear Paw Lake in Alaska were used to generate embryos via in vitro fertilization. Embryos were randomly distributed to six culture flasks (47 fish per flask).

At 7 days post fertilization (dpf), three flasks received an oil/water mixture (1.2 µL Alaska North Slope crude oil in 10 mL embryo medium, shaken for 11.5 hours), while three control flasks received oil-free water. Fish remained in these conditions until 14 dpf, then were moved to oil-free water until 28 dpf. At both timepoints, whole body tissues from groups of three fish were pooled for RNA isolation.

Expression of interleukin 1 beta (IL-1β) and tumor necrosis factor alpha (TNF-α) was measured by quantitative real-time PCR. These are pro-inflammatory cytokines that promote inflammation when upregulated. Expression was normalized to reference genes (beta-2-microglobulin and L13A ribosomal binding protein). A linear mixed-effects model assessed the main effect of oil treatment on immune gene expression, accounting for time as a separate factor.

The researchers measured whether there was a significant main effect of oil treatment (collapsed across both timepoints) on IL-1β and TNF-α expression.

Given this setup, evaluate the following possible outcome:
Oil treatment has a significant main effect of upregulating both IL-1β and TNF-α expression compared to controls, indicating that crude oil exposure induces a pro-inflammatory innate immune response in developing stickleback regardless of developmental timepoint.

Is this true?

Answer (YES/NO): NO